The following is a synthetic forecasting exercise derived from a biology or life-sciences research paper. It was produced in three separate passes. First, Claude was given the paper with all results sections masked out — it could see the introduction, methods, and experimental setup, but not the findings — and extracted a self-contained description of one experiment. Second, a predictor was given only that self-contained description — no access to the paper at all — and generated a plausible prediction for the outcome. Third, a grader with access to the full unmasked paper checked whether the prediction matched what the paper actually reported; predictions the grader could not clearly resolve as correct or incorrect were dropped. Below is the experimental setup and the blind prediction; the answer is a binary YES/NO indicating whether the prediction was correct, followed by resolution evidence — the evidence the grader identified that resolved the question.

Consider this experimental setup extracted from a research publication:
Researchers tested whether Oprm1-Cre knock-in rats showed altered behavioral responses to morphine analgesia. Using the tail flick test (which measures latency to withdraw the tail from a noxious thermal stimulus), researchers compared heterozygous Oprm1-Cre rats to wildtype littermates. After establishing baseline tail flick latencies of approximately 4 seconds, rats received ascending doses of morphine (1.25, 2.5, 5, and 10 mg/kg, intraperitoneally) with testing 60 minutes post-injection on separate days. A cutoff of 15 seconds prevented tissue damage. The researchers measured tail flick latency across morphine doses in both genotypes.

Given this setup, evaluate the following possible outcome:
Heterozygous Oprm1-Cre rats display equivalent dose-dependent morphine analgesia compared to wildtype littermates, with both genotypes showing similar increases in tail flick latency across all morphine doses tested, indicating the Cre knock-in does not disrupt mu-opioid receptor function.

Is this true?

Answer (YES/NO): YES